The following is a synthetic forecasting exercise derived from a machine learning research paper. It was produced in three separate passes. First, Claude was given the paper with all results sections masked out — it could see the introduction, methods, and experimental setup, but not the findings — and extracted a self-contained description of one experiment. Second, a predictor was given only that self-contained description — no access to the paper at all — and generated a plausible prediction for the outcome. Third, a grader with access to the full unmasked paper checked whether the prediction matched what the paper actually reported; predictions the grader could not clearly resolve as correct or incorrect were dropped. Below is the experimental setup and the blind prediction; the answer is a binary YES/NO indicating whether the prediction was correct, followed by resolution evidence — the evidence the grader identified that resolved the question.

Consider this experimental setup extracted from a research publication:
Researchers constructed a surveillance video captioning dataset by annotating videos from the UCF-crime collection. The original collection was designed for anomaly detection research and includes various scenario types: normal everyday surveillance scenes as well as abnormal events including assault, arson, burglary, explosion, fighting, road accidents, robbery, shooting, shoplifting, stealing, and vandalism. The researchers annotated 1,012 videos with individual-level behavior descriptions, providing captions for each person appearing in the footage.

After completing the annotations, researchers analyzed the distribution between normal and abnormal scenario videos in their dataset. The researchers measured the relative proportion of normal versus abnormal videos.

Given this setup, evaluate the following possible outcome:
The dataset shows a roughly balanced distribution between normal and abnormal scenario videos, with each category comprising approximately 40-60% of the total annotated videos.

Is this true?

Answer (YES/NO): NO